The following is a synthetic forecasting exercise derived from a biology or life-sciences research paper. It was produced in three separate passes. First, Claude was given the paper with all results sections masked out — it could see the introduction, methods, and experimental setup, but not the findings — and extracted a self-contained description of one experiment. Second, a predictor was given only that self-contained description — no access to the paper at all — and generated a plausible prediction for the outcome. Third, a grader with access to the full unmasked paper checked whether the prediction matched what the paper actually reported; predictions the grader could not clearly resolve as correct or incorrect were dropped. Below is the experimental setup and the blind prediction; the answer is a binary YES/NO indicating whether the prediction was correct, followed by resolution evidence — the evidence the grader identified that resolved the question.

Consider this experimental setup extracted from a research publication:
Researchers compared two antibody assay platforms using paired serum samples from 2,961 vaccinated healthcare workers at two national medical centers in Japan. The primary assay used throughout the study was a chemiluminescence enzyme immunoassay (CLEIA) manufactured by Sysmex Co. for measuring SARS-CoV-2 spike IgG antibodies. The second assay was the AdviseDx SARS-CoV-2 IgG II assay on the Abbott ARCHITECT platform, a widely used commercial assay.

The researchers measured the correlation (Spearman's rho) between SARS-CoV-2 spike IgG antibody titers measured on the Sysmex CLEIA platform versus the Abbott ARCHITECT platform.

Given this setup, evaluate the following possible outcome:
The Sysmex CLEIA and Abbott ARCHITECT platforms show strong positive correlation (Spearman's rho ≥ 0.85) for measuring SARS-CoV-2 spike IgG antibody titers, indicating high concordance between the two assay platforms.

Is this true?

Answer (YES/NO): YES